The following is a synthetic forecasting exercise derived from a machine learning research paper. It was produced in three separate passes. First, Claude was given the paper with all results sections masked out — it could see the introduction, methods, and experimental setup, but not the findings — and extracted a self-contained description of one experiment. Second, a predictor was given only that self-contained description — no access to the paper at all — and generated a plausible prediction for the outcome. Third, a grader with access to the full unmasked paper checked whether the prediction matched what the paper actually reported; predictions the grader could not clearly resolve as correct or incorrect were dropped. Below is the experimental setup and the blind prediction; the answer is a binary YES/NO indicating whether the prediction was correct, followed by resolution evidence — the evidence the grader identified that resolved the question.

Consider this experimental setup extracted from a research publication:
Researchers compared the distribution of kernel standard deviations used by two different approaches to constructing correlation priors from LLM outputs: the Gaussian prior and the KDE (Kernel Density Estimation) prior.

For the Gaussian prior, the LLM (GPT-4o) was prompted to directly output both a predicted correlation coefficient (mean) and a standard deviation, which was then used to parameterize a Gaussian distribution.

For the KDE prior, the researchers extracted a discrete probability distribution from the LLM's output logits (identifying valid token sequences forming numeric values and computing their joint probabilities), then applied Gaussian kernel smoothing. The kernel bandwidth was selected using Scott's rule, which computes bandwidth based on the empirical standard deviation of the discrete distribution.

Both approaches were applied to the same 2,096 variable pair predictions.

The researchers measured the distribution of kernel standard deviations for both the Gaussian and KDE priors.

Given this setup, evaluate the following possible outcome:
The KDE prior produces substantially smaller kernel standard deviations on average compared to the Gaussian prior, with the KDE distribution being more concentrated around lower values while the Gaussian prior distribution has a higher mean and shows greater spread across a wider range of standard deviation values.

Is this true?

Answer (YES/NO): NO